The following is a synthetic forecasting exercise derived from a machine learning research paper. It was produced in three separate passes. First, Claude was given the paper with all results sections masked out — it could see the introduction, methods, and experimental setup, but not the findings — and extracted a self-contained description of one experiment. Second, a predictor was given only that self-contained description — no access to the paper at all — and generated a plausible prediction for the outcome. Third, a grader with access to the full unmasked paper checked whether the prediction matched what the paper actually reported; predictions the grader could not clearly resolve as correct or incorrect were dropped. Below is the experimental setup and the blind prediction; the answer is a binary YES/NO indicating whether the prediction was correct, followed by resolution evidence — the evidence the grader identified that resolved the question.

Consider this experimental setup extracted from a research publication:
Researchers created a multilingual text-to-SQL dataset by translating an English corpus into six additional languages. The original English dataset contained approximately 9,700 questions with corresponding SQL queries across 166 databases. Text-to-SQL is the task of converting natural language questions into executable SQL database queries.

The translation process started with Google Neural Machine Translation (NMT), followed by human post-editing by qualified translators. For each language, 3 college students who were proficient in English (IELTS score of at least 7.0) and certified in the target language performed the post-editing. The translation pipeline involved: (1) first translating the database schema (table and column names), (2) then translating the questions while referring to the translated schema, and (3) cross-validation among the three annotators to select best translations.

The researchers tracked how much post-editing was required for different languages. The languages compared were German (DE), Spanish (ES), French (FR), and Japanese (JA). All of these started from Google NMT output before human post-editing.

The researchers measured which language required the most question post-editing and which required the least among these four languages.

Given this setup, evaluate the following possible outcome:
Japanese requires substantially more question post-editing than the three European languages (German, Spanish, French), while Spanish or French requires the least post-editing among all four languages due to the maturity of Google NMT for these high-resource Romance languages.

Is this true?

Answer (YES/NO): NO